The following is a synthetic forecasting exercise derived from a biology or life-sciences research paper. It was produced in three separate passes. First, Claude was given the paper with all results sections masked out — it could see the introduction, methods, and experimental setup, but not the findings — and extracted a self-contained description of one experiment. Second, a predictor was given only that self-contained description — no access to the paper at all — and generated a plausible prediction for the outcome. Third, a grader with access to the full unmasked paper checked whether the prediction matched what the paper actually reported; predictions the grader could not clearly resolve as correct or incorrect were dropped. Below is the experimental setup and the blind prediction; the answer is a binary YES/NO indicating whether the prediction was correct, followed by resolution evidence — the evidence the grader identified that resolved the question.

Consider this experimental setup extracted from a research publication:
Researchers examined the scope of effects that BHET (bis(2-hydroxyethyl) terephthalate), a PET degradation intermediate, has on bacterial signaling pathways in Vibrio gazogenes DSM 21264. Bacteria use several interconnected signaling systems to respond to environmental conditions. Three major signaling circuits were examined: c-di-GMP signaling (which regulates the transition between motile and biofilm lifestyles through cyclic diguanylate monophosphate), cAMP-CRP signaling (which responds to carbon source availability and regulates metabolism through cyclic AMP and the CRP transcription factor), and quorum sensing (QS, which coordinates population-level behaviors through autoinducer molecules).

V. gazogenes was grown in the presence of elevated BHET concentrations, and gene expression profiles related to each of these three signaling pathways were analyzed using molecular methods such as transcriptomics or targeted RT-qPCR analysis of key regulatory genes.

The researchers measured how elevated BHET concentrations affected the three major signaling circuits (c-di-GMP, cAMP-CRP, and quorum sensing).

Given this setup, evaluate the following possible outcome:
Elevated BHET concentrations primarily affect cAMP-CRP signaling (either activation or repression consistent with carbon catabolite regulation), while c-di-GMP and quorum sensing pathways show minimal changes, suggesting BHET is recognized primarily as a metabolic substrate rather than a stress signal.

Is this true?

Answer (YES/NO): NO